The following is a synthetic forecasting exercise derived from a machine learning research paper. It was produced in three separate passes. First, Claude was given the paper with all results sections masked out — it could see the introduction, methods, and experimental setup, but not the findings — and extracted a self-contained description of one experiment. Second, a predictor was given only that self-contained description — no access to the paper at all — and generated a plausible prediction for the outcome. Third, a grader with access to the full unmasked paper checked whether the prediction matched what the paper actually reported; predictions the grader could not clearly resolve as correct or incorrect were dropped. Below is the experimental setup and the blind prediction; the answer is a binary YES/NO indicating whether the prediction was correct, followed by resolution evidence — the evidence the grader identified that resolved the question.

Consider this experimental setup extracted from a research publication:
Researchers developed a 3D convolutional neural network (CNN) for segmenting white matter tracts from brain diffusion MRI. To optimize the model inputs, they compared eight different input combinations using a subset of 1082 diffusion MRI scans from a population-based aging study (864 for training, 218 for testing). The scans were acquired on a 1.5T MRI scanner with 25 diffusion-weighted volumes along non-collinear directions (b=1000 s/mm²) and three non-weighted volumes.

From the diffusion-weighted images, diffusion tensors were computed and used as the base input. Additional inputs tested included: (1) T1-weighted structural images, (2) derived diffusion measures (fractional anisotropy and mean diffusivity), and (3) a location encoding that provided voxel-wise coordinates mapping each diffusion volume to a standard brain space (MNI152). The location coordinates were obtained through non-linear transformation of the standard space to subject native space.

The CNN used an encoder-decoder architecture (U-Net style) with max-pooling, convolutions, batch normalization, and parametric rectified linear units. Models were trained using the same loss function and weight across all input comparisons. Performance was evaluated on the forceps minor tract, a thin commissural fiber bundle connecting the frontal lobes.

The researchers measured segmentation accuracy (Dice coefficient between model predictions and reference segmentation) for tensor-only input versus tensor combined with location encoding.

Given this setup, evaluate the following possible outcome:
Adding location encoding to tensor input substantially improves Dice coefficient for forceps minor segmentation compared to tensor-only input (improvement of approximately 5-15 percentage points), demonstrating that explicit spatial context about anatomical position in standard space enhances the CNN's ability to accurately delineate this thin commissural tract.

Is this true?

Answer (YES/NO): NO